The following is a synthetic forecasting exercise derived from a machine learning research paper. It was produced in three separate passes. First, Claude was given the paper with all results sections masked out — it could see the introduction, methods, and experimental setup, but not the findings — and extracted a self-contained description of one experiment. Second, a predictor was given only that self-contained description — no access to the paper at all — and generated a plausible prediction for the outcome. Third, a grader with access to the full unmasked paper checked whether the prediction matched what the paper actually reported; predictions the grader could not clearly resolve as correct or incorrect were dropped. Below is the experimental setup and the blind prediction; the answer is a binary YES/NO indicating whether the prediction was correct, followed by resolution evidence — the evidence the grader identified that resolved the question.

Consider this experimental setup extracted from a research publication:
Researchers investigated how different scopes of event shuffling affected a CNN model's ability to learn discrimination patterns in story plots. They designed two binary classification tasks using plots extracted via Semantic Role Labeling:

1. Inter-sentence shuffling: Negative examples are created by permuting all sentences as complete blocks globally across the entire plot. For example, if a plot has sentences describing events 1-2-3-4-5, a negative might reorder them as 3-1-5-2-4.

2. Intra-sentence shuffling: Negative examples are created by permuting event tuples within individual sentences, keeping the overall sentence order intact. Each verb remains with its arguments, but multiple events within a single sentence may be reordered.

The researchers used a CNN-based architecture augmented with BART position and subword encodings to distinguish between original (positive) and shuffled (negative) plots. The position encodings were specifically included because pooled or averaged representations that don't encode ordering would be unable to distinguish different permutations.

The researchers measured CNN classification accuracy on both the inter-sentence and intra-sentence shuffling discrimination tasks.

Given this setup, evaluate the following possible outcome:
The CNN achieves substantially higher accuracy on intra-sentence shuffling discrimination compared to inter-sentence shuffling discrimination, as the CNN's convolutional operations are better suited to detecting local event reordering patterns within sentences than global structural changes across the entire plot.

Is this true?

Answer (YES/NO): YES